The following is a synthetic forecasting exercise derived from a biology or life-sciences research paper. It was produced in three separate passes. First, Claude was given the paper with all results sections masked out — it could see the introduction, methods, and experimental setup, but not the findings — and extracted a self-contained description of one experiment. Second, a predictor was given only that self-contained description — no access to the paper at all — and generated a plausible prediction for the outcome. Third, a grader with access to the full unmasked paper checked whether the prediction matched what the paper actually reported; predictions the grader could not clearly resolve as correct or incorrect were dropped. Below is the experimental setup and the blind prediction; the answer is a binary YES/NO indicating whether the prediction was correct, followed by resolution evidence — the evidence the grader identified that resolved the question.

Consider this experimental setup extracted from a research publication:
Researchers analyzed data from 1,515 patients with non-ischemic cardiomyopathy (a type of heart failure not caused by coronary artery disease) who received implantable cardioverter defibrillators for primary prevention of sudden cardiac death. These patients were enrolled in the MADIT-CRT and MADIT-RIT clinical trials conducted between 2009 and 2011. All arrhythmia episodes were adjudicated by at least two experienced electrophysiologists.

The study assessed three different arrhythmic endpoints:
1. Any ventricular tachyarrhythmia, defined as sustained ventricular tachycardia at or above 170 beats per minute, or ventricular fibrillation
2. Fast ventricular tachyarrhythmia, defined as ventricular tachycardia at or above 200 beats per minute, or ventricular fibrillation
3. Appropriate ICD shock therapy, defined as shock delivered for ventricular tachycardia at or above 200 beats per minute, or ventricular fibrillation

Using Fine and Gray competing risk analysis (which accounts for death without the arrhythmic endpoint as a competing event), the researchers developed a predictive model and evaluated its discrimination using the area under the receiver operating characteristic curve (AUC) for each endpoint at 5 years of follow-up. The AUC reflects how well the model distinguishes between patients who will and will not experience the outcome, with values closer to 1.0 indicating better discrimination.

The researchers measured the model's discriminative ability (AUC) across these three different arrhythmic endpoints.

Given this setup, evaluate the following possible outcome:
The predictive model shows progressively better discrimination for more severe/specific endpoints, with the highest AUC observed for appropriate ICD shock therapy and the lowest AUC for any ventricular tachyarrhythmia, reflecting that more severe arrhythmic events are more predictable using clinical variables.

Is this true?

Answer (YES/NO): NO